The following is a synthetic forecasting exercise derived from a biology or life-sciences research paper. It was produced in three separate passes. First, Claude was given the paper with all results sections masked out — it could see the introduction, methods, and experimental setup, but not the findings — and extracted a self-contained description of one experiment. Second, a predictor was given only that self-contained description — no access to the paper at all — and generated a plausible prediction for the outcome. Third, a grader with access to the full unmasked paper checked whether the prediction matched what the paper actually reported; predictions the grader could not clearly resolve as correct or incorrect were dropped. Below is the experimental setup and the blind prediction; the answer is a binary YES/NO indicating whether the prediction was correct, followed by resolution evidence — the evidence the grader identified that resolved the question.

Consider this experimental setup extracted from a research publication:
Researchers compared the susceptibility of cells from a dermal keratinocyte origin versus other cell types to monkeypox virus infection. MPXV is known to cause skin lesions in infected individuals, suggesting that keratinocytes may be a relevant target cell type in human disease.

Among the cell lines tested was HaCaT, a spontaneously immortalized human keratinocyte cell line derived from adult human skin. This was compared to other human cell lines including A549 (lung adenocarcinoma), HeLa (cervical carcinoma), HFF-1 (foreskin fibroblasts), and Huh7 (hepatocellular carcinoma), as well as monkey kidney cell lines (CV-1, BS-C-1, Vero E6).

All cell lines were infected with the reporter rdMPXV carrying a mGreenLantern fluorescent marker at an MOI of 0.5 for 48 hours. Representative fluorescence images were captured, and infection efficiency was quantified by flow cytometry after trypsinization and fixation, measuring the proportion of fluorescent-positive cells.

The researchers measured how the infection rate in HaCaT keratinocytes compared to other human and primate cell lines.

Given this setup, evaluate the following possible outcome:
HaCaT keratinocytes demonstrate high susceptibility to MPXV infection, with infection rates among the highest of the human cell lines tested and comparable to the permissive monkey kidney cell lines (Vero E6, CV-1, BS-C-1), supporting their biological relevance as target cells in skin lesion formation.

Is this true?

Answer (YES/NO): YES